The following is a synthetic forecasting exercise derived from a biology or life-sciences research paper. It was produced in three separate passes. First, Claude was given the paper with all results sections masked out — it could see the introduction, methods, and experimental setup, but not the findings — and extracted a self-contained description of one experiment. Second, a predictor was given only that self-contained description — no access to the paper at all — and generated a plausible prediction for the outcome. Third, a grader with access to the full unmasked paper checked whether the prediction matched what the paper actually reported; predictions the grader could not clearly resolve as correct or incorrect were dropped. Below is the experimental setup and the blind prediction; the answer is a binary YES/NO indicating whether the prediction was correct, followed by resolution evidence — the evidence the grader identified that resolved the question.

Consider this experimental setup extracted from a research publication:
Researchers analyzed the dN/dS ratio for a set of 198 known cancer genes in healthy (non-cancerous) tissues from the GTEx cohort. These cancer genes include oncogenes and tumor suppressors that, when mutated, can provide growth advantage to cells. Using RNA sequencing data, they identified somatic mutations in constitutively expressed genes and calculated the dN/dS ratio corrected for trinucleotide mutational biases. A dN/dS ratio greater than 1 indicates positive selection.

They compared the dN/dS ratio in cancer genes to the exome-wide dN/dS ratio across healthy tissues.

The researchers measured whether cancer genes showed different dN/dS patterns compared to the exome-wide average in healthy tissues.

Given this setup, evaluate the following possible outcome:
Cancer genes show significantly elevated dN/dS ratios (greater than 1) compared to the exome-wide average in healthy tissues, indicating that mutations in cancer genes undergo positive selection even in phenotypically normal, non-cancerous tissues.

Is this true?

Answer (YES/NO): NO